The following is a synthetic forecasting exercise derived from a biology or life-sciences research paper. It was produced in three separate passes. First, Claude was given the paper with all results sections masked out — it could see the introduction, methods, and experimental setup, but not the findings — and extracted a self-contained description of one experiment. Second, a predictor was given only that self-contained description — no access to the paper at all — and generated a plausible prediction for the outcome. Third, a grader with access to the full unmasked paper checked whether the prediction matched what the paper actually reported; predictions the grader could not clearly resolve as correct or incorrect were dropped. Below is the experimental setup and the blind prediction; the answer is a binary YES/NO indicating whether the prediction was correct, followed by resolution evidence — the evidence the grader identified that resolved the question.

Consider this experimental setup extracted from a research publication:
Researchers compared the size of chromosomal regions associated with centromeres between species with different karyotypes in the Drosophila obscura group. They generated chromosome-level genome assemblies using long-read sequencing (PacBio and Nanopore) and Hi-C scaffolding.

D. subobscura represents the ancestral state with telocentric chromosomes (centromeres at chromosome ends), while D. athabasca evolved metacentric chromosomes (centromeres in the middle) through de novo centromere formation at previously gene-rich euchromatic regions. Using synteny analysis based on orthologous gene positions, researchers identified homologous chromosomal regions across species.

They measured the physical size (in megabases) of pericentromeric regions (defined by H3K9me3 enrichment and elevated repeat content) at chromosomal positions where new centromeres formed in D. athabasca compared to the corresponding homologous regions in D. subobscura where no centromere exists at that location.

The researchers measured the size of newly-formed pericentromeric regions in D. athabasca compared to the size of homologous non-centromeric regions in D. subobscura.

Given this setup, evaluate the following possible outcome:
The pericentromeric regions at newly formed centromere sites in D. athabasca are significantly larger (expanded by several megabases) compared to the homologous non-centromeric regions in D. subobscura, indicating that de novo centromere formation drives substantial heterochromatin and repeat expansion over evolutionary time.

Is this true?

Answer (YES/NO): YES